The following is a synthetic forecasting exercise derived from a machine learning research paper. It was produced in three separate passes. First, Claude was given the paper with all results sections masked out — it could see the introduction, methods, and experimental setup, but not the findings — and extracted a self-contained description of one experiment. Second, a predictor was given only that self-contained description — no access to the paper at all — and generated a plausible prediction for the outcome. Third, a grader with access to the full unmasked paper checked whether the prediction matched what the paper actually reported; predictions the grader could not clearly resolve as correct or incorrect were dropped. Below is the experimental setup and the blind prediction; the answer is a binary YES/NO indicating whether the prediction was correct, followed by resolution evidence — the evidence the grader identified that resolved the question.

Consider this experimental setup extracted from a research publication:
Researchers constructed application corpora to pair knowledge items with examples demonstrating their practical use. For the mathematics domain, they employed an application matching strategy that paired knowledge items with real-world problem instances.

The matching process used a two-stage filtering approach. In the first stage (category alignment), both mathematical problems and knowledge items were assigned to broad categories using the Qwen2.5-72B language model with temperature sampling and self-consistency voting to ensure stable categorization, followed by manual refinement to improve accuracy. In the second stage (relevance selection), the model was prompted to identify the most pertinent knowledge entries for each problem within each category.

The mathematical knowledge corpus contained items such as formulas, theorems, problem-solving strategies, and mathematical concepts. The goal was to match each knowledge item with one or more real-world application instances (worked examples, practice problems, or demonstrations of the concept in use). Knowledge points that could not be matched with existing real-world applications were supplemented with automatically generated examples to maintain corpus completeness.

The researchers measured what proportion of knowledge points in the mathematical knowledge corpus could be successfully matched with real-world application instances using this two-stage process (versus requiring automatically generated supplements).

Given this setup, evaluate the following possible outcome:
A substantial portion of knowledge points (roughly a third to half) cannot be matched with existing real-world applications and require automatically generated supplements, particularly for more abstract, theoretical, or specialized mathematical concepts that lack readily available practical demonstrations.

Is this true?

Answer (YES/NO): NO